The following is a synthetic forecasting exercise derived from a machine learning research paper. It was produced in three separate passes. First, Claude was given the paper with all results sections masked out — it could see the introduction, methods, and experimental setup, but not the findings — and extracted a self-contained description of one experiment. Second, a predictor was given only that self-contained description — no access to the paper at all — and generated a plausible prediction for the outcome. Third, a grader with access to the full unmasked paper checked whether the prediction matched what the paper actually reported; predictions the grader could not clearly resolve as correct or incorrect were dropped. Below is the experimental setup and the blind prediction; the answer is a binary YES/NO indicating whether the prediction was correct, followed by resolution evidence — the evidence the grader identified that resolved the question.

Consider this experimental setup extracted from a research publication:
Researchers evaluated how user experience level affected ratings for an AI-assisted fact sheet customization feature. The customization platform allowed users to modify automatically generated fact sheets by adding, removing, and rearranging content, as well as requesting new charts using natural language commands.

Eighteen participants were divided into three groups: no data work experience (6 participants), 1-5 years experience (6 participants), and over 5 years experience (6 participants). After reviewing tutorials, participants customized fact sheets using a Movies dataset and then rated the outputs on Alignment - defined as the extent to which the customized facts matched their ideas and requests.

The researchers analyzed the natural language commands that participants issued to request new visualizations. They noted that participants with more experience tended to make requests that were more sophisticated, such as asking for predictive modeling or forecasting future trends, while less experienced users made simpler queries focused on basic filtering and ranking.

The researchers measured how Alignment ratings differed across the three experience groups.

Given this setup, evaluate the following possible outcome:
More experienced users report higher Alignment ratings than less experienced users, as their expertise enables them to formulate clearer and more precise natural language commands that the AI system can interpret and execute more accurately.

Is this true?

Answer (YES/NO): NO